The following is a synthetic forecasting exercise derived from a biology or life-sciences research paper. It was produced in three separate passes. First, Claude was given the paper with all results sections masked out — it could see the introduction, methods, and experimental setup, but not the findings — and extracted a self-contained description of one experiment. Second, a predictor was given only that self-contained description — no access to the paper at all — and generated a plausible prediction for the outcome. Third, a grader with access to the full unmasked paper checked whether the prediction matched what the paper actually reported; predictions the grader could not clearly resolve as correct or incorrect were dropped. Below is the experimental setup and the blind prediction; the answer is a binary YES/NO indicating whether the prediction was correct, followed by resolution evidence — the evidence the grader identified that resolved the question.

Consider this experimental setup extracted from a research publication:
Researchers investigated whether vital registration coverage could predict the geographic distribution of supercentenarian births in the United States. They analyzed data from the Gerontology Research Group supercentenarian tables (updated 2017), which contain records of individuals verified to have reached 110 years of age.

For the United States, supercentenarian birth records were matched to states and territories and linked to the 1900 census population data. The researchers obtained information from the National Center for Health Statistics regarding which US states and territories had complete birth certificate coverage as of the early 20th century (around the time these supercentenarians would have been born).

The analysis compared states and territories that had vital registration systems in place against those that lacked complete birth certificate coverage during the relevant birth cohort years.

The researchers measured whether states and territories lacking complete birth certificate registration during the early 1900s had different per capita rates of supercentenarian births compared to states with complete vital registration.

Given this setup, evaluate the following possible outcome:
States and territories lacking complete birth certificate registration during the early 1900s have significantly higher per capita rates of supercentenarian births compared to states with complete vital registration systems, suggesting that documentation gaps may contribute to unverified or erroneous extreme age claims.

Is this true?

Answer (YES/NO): YES